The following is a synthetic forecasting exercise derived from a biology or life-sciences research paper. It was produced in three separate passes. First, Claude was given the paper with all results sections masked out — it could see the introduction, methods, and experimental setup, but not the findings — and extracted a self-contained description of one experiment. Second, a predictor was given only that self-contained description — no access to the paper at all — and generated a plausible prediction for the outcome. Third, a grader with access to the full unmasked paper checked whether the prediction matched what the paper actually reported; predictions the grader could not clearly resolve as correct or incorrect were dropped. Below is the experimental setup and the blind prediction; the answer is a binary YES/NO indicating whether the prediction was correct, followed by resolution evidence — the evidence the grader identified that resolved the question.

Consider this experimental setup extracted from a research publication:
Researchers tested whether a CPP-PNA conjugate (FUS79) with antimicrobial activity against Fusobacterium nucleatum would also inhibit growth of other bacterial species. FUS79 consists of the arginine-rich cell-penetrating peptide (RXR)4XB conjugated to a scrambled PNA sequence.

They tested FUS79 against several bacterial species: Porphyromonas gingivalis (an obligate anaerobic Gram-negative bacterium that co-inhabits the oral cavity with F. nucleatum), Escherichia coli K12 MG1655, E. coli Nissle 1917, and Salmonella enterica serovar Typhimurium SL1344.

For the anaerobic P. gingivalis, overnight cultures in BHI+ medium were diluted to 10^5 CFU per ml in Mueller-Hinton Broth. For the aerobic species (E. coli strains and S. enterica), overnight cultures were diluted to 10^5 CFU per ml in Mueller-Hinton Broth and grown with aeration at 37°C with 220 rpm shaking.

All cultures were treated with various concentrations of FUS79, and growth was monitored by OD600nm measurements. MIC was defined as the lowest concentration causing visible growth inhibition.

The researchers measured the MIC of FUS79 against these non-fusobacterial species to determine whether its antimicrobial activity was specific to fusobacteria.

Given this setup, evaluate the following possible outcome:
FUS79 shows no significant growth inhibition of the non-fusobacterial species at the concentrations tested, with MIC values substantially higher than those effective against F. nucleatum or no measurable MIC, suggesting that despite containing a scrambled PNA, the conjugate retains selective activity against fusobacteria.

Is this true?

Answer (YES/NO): NO